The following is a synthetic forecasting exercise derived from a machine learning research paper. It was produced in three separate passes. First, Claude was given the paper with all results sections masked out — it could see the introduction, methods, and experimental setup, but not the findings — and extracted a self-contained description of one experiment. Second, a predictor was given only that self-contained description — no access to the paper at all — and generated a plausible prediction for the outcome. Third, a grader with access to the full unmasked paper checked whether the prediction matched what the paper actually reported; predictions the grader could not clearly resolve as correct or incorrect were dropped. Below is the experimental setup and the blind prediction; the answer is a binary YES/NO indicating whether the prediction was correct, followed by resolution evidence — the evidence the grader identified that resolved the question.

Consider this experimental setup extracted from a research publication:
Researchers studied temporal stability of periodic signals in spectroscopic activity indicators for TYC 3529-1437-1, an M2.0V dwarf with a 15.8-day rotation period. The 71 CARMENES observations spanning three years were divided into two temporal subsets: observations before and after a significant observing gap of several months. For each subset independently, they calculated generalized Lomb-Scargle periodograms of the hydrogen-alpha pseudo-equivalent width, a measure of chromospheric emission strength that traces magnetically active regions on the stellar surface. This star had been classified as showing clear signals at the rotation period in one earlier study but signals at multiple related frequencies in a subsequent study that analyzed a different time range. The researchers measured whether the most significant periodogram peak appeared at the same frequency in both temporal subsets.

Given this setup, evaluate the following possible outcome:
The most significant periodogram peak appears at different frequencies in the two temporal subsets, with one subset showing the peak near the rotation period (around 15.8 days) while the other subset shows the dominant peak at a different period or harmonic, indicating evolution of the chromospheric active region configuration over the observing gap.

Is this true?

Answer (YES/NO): NO